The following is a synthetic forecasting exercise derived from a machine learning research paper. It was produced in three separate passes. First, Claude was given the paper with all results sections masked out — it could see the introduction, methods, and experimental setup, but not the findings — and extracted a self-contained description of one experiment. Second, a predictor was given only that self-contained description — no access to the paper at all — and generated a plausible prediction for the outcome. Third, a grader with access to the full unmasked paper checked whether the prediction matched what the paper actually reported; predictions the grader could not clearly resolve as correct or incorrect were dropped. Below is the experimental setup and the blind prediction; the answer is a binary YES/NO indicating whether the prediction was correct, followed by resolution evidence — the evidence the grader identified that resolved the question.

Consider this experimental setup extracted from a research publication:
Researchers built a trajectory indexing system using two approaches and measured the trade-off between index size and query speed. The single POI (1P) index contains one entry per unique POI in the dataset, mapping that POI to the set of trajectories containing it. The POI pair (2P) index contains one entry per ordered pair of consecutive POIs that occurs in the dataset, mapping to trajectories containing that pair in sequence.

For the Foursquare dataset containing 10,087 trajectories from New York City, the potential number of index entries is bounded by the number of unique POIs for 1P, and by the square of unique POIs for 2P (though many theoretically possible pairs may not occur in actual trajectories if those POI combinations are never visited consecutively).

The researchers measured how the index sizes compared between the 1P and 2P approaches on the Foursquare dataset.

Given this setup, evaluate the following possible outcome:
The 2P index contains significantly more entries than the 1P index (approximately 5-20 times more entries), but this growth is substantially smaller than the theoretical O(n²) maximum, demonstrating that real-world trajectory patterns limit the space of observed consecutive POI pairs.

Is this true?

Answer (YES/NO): YES